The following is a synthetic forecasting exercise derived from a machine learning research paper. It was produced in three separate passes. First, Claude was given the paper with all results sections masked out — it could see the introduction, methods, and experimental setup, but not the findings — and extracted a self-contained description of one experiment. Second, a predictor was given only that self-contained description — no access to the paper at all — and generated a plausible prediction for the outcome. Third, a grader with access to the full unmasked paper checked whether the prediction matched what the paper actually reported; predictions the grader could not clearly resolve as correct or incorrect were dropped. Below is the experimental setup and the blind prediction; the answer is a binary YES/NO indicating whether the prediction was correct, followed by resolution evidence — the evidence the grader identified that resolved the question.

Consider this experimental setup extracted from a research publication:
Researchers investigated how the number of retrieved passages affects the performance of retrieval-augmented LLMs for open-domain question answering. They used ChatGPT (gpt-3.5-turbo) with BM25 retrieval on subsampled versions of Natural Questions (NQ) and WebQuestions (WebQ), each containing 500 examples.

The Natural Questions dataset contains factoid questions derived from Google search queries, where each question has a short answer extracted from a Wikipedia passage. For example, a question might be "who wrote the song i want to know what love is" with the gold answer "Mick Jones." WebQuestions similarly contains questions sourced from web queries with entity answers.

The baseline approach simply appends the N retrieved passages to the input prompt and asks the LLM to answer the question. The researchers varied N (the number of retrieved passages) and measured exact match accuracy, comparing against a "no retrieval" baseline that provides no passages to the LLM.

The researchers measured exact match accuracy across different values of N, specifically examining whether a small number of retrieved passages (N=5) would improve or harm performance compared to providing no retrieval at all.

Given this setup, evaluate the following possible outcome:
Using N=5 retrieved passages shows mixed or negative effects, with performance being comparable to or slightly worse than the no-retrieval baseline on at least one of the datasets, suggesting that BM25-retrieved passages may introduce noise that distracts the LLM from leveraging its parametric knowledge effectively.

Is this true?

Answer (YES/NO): YES